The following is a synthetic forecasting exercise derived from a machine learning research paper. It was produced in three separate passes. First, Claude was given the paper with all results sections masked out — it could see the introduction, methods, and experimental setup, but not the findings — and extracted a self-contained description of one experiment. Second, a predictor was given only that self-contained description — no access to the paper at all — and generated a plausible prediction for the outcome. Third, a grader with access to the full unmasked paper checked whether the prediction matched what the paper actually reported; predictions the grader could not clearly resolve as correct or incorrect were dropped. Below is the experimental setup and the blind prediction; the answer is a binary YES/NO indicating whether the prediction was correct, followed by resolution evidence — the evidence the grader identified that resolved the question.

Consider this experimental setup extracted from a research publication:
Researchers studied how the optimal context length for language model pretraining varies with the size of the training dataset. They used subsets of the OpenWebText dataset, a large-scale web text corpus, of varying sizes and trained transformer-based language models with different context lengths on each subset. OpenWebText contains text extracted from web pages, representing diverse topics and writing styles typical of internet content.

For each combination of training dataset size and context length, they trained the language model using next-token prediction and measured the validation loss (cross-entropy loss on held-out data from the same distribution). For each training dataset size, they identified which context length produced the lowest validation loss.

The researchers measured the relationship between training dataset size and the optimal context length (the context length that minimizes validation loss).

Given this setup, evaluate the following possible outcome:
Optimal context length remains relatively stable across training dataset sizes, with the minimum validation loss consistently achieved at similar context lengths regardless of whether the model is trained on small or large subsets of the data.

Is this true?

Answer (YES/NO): NO